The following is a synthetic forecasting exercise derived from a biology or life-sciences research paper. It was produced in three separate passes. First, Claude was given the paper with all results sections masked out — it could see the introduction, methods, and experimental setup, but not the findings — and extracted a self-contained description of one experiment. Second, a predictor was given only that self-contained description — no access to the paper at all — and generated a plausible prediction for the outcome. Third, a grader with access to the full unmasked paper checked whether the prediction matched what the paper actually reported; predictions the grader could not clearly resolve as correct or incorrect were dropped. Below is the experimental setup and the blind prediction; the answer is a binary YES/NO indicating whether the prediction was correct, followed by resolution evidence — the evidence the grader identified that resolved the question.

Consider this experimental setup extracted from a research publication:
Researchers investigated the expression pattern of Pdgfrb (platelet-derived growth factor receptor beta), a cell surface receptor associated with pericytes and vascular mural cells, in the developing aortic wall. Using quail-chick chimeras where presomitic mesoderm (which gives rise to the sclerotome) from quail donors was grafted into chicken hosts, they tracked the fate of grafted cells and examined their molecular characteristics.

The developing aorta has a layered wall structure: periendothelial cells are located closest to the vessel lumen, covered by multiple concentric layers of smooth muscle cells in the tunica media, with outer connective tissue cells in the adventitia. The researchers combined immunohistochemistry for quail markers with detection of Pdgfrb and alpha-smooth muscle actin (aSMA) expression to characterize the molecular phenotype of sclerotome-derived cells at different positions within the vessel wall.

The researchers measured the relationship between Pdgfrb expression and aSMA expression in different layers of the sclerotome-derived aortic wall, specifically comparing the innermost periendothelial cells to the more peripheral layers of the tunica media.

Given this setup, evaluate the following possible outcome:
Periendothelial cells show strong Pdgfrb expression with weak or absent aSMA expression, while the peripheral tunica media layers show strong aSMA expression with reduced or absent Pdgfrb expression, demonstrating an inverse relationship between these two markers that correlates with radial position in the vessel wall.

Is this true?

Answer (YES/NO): NO